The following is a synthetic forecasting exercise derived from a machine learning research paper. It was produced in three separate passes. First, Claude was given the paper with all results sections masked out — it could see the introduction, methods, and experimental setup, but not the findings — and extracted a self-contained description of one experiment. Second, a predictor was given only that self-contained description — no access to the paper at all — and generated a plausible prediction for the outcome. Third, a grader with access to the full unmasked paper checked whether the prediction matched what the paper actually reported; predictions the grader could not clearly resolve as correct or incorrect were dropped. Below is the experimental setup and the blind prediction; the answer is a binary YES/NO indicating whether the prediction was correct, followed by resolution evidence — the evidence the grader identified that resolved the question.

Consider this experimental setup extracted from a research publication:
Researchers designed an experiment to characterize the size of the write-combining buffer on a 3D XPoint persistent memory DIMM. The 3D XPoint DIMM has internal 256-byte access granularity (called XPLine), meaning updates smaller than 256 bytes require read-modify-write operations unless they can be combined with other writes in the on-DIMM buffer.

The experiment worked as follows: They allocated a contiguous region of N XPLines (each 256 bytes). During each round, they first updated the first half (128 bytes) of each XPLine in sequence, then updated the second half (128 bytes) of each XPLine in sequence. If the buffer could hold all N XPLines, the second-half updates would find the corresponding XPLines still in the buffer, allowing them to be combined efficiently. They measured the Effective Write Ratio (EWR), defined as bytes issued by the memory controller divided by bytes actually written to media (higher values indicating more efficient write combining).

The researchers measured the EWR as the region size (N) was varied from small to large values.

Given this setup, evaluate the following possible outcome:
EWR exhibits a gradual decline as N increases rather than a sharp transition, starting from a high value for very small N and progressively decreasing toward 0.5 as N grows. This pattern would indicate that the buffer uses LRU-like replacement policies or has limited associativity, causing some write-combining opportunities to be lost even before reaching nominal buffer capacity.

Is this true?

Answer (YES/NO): NO